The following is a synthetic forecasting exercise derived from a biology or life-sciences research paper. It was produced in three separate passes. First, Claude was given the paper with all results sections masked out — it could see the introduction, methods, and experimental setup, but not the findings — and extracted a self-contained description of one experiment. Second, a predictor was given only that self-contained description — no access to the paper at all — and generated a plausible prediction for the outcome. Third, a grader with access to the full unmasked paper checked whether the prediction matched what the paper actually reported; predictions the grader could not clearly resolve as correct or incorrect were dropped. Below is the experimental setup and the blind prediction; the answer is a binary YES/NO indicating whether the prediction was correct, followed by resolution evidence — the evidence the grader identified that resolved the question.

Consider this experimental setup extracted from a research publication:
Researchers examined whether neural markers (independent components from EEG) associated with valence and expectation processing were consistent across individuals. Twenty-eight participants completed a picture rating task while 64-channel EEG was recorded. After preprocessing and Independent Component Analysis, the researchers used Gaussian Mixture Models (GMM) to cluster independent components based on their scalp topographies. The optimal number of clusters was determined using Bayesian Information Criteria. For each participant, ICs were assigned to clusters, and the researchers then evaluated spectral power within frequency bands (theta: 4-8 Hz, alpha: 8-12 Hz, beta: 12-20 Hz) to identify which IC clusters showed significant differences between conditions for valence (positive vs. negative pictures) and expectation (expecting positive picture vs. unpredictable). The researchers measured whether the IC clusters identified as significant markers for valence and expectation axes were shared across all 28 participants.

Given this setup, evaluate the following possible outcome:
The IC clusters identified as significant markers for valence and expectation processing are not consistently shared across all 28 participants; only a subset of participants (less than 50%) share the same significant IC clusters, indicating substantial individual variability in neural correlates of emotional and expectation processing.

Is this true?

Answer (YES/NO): NO